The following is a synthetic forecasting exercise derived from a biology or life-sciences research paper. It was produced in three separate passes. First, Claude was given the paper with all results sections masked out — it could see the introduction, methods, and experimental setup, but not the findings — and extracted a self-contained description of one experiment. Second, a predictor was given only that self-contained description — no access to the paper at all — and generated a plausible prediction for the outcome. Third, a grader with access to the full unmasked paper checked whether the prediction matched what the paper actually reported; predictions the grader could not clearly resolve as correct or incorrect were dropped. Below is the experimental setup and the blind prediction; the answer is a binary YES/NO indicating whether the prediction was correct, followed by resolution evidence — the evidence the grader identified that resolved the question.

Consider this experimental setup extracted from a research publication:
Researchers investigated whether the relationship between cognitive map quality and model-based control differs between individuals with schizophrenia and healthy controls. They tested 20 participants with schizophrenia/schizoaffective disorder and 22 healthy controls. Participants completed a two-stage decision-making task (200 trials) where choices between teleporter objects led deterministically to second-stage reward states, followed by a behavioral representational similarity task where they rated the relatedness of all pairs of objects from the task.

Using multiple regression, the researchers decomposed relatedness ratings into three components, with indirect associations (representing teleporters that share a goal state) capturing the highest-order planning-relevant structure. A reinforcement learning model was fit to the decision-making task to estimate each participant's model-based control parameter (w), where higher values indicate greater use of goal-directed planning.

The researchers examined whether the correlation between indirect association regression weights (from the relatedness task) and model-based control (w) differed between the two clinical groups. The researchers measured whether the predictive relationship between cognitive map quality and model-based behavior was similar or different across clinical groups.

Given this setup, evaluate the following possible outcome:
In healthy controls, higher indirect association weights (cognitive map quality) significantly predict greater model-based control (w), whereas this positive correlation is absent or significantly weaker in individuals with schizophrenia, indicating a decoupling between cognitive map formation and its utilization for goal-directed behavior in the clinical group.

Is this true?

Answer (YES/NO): NO